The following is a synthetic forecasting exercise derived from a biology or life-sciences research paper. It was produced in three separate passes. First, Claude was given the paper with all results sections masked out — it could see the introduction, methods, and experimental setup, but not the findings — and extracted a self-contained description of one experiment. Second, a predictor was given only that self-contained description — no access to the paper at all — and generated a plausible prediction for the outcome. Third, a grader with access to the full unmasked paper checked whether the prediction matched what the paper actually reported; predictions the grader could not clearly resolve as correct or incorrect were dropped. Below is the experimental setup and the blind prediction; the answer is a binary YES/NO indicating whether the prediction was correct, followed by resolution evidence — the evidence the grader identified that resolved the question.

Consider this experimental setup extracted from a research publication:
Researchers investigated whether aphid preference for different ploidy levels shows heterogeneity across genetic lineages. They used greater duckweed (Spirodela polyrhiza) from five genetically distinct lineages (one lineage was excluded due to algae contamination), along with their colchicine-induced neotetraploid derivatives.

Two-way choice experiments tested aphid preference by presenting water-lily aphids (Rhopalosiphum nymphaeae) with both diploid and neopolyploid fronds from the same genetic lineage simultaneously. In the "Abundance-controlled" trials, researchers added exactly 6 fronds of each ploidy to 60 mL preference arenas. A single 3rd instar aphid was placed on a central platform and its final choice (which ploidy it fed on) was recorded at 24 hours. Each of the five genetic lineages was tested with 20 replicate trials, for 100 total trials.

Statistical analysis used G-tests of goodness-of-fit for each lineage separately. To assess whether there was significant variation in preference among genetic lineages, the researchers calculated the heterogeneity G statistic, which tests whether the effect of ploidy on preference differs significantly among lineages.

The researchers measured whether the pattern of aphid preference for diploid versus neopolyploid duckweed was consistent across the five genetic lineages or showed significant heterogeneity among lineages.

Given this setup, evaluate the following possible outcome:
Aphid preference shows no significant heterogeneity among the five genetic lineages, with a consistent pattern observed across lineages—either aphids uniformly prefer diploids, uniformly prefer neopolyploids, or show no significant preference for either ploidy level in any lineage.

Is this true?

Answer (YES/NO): YES